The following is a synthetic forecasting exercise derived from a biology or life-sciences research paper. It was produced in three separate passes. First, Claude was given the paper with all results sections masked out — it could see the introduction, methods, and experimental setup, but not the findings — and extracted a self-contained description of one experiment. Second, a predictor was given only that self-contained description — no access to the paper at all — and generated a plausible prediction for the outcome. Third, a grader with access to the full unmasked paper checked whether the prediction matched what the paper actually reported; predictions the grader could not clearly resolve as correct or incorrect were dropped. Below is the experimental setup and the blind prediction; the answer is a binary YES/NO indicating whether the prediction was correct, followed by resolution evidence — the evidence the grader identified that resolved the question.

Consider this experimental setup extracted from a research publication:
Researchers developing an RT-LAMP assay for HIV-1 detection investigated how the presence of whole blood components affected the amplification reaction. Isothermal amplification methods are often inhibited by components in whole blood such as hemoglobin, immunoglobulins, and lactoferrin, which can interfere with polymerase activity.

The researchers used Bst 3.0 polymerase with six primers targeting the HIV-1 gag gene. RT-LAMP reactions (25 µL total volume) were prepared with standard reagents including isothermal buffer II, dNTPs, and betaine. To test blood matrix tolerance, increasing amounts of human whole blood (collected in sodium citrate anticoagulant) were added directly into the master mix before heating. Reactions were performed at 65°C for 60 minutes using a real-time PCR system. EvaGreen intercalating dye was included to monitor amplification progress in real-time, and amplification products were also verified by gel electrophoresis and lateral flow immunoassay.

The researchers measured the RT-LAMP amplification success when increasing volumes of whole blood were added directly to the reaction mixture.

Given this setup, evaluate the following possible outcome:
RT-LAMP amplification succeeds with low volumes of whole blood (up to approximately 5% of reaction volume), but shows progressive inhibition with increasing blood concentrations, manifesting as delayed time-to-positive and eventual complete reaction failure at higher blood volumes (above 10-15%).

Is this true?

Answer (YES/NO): NO